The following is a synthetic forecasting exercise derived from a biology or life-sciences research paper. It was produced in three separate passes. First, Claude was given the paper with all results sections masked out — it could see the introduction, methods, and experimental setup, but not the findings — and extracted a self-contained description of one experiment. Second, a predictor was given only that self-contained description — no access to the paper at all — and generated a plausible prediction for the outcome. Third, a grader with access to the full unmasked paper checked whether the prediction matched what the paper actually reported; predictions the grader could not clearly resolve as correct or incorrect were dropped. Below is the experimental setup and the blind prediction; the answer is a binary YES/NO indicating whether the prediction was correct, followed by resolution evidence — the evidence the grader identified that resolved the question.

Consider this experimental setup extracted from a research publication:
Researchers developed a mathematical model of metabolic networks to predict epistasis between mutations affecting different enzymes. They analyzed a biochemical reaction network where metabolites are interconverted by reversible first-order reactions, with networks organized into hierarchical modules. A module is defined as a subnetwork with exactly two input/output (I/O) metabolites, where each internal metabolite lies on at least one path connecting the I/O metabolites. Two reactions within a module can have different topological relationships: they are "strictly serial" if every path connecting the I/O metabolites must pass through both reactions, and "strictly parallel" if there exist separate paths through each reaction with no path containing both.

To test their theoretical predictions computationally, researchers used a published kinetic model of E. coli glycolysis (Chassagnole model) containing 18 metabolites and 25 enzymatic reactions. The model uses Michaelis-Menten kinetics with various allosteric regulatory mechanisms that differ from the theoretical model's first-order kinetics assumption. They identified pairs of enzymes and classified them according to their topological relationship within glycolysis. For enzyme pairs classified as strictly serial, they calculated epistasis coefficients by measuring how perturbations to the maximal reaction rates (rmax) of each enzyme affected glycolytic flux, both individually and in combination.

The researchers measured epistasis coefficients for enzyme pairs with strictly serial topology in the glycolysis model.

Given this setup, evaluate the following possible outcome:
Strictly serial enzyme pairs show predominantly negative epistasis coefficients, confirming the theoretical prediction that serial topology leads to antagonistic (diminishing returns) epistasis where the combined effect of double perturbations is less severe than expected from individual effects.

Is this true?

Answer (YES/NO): NO